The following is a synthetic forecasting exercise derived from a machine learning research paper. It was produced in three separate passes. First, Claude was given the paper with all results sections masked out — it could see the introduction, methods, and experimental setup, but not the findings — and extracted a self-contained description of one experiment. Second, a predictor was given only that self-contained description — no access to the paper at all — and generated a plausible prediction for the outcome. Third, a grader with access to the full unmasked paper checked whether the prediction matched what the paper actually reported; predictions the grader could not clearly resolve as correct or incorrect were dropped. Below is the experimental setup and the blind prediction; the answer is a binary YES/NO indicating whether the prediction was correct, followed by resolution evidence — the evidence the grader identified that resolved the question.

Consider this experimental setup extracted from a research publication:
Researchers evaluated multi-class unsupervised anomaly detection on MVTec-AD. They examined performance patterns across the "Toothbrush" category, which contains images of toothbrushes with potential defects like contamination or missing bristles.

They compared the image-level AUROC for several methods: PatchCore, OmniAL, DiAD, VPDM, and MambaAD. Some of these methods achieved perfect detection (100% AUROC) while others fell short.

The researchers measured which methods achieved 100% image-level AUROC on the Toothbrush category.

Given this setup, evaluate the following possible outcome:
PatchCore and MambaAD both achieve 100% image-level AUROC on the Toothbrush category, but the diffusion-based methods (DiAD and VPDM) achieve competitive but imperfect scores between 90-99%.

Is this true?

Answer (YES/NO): NO